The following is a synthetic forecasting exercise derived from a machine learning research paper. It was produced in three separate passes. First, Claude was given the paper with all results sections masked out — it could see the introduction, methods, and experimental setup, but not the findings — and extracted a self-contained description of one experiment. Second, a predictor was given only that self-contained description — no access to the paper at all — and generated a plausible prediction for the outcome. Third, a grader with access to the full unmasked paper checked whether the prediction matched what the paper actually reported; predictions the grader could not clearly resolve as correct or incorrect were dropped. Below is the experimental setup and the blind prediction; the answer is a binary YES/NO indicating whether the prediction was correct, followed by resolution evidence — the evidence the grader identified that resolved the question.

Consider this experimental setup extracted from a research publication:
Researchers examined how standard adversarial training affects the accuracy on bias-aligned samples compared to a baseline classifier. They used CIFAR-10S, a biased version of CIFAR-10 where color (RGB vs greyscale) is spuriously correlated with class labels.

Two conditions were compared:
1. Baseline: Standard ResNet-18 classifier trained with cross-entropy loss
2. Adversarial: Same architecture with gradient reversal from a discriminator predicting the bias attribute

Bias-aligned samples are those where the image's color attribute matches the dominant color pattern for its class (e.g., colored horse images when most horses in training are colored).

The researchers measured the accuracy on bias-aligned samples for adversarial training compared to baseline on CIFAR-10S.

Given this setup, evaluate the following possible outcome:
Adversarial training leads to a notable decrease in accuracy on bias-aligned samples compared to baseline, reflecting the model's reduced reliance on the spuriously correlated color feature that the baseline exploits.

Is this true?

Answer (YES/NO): YES